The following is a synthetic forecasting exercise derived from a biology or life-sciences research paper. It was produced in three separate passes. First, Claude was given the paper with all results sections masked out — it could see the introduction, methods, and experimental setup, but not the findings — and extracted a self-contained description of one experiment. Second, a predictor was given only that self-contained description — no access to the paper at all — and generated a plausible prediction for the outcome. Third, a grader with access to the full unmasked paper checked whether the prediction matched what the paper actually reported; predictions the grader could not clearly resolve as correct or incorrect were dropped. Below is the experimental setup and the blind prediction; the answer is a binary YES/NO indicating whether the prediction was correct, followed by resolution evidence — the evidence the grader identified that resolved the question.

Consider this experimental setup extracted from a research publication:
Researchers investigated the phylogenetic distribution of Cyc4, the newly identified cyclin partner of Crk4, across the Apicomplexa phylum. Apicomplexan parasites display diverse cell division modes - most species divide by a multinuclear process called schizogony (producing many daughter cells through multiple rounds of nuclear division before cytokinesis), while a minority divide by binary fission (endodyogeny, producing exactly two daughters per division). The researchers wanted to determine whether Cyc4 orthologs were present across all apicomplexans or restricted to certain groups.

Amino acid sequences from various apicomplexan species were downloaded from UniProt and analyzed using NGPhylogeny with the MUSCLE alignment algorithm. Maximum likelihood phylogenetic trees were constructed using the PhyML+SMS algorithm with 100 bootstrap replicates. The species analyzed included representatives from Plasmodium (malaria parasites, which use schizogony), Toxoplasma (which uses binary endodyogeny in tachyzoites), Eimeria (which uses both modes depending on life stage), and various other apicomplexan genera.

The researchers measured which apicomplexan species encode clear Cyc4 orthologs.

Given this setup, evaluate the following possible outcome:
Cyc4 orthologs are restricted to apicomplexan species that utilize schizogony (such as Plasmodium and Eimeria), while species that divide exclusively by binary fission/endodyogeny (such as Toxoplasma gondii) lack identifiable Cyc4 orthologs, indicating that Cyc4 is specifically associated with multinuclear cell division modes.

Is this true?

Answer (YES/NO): NO